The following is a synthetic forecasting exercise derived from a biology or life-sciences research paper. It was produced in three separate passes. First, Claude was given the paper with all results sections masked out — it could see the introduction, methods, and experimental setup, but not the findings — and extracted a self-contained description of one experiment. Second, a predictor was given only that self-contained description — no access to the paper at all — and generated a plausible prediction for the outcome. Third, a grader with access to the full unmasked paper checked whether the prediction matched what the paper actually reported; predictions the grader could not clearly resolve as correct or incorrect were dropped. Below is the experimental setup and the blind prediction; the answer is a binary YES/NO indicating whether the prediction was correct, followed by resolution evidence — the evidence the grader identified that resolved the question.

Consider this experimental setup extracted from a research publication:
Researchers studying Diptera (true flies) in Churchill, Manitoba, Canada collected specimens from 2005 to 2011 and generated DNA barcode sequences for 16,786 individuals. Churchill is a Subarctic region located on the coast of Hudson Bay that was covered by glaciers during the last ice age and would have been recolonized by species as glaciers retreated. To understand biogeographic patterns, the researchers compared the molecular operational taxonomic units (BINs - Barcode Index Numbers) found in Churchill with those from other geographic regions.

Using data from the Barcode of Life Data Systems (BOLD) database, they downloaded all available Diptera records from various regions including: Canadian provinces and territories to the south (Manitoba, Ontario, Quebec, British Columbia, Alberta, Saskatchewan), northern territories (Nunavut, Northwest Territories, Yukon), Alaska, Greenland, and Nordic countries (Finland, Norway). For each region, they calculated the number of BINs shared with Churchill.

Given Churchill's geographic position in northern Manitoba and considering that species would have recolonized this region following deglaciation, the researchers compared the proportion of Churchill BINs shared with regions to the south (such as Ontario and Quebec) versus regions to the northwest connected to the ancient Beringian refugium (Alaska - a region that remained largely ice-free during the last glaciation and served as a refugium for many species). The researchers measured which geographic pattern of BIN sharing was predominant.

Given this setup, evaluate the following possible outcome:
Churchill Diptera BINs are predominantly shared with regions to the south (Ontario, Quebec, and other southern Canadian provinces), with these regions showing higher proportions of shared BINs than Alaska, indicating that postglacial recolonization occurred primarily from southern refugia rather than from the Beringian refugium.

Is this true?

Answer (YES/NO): NO